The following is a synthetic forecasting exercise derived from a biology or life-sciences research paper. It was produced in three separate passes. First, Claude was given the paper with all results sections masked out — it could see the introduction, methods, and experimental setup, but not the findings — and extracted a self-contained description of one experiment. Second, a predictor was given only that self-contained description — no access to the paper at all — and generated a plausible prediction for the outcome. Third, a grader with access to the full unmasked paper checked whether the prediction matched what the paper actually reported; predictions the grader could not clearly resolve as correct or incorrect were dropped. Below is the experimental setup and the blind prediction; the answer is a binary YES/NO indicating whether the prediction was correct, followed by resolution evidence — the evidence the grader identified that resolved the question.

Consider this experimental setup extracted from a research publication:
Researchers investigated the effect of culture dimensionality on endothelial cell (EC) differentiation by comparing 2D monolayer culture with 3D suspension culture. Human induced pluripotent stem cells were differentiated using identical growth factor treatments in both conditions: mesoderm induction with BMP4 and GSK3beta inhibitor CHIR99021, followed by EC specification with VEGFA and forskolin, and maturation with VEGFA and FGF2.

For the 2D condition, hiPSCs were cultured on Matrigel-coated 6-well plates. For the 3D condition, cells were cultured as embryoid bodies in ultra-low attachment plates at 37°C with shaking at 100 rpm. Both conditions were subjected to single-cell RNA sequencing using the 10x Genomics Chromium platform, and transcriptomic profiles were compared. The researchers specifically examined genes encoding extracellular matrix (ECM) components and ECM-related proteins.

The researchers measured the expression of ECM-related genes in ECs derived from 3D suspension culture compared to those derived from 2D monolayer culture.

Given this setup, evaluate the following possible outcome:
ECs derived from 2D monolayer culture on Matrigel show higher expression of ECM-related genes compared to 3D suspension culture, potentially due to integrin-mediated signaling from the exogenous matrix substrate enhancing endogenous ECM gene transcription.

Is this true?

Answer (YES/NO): NO